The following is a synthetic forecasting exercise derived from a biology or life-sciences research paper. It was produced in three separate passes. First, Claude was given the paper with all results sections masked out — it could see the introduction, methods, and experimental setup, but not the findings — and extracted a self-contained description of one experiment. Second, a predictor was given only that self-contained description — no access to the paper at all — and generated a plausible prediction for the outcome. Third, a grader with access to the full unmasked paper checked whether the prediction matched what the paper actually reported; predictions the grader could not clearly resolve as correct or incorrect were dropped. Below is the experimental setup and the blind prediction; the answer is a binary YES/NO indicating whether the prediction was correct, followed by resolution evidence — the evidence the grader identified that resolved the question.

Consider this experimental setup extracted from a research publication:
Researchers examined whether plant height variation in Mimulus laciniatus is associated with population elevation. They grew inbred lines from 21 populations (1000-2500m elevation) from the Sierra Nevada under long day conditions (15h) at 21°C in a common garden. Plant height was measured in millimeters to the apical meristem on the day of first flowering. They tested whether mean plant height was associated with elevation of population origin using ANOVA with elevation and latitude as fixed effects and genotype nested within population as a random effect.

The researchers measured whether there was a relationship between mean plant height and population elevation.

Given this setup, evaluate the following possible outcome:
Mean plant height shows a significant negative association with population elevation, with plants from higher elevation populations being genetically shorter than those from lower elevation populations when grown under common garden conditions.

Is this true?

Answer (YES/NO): NO